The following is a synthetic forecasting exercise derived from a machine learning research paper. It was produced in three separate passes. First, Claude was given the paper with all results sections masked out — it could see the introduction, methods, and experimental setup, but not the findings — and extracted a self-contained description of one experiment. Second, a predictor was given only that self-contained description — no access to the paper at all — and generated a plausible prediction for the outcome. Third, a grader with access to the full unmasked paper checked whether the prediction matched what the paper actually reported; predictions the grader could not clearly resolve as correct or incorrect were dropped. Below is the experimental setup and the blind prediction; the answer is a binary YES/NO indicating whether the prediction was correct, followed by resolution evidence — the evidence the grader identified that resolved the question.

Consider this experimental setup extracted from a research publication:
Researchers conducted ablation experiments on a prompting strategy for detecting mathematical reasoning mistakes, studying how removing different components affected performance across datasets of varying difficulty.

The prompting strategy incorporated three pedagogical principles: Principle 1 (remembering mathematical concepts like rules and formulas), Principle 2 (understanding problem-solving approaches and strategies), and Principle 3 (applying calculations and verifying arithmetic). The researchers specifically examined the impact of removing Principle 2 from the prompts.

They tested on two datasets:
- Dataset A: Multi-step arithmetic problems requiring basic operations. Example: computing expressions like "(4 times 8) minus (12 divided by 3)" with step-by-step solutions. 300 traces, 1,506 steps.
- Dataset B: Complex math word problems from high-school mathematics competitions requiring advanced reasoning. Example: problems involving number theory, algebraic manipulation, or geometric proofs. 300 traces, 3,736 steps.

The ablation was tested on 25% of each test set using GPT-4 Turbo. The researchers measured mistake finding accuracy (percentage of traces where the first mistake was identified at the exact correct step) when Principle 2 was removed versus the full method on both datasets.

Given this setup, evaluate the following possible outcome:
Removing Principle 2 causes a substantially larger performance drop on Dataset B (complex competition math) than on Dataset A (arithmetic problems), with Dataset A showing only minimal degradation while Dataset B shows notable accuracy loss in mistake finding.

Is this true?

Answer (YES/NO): NO